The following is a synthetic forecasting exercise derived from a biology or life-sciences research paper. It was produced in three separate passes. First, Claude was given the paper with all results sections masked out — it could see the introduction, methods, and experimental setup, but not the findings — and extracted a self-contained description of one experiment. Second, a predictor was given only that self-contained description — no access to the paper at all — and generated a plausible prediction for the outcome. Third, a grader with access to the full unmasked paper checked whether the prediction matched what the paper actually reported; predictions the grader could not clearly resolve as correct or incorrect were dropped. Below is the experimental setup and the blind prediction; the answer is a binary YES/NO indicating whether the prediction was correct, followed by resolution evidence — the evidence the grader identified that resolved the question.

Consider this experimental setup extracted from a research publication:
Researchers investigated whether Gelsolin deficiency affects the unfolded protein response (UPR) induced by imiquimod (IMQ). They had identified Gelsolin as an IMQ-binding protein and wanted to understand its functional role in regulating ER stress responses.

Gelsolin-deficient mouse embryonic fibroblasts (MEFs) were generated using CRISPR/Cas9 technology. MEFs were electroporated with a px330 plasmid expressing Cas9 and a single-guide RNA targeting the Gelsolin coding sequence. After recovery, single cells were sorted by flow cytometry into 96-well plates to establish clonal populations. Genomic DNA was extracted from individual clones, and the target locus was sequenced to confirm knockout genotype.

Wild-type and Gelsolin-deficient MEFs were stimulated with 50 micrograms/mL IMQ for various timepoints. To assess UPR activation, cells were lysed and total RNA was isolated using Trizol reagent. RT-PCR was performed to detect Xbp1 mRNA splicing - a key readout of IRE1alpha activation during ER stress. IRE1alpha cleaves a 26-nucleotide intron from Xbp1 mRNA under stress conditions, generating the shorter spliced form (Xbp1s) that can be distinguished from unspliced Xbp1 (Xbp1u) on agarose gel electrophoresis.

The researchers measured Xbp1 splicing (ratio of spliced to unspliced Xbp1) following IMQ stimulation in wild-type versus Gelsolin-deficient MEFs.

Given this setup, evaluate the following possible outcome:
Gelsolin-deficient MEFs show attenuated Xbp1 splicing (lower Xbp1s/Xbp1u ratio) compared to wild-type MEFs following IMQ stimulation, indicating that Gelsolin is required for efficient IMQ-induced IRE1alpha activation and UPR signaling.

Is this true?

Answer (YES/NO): NO